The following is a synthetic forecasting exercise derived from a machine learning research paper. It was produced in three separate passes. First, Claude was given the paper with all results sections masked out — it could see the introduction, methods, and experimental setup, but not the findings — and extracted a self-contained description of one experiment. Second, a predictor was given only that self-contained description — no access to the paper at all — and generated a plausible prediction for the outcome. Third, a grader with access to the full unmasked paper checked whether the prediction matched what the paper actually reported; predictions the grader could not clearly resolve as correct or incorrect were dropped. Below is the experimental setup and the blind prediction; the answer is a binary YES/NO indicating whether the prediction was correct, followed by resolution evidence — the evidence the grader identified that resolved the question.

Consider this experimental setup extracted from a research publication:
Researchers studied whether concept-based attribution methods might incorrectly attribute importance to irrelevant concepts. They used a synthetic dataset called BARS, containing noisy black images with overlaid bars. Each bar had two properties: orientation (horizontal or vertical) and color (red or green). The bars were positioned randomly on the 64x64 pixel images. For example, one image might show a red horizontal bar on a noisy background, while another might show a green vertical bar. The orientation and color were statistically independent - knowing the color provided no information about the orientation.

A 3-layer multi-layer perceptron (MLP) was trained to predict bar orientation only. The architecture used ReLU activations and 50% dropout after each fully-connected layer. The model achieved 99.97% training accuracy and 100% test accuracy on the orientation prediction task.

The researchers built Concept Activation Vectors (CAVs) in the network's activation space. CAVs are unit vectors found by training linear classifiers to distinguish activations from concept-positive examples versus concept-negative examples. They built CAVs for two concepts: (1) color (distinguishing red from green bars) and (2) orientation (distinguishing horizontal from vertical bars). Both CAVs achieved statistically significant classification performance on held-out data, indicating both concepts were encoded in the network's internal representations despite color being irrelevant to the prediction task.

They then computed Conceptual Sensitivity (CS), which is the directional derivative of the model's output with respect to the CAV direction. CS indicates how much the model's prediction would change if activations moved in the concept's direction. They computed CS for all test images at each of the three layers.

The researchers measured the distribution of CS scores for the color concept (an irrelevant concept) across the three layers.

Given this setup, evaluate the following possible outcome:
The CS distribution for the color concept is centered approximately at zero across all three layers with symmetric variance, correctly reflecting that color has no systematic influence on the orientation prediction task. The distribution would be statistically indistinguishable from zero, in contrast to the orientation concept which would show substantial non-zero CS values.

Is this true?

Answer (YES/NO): NO